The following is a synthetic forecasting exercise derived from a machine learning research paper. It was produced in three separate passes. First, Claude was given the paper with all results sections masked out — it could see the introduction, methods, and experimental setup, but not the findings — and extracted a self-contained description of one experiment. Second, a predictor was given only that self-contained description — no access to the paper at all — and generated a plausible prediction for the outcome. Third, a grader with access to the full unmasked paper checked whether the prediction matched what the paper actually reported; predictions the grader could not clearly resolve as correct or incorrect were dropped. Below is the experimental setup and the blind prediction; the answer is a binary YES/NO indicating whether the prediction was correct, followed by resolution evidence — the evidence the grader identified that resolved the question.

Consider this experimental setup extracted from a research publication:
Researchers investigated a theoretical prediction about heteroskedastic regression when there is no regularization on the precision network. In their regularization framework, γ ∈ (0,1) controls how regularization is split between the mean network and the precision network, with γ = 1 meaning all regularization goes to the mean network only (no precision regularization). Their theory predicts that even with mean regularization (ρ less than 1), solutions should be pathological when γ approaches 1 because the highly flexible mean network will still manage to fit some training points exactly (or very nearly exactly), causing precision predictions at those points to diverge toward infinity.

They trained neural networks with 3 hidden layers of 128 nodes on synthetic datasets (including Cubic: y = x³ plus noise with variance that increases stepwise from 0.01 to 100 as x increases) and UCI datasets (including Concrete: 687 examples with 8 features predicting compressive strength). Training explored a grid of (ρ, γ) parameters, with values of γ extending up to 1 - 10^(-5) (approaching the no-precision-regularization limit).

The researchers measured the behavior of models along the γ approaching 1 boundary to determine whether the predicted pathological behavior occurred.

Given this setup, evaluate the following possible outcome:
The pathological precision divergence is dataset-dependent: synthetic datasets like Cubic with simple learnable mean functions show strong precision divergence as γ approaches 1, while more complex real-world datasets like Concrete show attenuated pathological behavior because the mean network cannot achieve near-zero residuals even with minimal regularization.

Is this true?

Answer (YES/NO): NO